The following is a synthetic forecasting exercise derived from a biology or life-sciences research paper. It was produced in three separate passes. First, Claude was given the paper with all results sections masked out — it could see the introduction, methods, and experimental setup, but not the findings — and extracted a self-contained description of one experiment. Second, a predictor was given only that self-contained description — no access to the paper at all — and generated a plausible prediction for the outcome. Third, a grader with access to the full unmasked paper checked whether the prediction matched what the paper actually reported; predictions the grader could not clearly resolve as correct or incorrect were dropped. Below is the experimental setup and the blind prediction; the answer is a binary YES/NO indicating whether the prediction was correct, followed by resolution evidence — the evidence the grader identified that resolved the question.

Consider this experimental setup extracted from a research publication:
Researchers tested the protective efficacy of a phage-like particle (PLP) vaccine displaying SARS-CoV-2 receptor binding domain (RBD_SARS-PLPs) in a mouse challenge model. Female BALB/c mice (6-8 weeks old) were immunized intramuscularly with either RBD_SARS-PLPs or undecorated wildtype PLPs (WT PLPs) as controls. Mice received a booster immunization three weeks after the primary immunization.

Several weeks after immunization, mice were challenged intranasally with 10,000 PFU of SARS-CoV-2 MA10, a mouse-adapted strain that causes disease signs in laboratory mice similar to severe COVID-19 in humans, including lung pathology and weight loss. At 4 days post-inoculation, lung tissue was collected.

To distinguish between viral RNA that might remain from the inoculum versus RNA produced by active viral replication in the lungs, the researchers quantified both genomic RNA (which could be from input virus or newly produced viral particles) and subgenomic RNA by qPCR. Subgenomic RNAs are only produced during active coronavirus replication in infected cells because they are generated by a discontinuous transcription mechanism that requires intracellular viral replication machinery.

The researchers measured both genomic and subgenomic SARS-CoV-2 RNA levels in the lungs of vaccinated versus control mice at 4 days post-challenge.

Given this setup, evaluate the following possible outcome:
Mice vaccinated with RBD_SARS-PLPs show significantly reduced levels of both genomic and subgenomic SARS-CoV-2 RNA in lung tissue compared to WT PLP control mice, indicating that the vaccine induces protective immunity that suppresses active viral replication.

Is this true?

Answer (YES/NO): YES